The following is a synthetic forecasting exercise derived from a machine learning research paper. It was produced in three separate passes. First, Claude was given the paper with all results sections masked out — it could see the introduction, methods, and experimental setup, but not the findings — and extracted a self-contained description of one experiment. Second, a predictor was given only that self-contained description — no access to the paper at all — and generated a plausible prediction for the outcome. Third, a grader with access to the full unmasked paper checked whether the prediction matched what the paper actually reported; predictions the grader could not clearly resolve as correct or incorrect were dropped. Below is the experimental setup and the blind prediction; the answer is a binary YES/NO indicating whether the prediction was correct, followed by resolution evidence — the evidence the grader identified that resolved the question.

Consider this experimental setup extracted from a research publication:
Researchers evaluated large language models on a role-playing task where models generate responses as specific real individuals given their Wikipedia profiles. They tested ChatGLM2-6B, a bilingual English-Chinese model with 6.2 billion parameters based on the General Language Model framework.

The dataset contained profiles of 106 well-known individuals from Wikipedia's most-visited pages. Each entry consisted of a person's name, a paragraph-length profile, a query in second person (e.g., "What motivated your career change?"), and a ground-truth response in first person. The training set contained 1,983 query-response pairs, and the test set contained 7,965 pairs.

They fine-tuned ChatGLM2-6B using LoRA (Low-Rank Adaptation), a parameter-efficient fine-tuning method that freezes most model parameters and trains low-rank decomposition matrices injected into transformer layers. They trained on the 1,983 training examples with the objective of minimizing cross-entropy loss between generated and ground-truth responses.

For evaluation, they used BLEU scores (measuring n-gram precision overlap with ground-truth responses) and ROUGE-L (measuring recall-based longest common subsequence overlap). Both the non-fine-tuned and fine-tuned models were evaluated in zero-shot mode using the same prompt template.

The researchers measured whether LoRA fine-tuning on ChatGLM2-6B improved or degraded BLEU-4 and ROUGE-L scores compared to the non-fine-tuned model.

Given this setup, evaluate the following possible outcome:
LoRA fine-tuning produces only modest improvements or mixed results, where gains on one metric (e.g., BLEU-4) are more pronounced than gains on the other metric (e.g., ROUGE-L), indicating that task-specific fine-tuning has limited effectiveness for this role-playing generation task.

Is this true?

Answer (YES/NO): NO